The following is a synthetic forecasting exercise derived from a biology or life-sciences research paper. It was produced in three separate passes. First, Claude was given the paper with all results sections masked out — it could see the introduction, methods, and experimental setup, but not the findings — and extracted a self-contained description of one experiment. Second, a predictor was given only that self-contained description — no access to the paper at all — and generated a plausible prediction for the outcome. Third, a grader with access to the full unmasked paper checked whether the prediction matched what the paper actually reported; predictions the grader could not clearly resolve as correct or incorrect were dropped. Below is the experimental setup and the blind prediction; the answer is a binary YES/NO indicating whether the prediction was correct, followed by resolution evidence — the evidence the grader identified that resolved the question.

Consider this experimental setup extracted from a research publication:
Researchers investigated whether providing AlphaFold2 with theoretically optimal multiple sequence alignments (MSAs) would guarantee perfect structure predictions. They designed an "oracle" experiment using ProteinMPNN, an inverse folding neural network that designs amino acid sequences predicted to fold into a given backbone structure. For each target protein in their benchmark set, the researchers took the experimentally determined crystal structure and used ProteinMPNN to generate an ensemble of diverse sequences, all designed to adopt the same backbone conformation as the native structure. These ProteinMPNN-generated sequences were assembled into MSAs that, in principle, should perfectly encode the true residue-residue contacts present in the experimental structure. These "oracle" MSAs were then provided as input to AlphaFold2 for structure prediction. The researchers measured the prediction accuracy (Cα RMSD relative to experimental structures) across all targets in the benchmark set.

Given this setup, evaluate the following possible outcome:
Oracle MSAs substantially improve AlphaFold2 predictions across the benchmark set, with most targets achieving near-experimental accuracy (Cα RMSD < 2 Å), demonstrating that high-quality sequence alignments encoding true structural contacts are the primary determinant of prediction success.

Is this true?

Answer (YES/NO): NO